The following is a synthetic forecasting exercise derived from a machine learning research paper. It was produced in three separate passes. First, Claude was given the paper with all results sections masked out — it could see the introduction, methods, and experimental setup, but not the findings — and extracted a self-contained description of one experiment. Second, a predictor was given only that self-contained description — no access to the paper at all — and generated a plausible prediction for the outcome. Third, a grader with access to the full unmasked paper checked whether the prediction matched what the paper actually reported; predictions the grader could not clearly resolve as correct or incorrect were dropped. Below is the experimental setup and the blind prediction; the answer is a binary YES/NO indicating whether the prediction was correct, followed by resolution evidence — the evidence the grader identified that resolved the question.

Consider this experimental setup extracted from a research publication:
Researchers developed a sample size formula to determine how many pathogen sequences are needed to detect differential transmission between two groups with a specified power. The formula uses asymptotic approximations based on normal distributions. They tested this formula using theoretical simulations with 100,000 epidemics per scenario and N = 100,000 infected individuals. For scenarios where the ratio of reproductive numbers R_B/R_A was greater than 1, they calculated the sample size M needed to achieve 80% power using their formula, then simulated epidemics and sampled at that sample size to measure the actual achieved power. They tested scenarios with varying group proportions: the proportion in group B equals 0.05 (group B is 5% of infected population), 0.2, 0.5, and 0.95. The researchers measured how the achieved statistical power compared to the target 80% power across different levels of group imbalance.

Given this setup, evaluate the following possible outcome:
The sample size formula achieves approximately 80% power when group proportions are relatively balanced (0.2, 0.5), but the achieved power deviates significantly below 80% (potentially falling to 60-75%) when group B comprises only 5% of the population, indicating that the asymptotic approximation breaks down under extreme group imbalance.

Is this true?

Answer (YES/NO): NO